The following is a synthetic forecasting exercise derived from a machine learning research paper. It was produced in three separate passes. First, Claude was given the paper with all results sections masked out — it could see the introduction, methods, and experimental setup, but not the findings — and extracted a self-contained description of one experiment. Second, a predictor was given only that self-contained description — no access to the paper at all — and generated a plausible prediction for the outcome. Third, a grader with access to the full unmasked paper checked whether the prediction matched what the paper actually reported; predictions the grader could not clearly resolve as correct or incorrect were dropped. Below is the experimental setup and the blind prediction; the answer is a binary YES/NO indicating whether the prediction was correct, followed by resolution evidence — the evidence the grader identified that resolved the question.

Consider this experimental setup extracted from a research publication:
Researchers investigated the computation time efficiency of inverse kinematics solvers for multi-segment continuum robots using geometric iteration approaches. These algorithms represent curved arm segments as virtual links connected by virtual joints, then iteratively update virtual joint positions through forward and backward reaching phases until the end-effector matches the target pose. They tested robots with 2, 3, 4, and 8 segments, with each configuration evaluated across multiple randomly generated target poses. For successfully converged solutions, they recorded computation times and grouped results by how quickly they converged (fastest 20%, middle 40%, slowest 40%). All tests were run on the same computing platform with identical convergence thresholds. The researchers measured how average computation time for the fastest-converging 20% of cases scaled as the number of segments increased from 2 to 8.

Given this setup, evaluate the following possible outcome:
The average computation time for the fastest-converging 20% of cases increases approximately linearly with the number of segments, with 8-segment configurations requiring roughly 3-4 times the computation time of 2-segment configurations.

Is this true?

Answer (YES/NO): NO